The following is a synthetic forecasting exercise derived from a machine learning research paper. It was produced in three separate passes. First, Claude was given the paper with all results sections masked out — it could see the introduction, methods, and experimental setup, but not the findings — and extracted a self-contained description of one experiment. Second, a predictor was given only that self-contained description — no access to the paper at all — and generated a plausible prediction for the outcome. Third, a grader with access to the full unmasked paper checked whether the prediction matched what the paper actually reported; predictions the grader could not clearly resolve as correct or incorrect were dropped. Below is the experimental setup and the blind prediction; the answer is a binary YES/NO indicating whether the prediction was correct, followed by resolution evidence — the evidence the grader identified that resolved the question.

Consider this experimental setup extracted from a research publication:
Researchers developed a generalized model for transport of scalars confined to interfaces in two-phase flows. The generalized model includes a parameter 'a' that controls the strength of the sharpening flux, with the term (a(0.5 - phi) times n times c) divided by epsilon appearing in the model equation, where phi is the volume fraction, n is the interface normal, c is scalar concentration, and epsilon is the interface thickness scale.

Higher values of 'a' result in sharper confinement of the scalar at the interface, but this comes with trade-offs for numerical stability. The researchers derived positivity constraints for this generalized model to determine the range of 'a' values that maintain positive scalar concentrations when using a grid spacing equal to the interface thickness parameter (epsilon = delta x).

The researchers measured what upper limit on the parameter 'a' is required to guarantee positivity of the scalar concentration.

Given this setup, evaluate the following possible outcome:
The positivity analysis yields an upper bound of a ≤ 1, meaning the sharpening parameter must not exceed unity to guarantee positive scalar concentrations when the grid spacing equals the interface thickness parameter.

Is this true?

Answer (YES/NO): NO